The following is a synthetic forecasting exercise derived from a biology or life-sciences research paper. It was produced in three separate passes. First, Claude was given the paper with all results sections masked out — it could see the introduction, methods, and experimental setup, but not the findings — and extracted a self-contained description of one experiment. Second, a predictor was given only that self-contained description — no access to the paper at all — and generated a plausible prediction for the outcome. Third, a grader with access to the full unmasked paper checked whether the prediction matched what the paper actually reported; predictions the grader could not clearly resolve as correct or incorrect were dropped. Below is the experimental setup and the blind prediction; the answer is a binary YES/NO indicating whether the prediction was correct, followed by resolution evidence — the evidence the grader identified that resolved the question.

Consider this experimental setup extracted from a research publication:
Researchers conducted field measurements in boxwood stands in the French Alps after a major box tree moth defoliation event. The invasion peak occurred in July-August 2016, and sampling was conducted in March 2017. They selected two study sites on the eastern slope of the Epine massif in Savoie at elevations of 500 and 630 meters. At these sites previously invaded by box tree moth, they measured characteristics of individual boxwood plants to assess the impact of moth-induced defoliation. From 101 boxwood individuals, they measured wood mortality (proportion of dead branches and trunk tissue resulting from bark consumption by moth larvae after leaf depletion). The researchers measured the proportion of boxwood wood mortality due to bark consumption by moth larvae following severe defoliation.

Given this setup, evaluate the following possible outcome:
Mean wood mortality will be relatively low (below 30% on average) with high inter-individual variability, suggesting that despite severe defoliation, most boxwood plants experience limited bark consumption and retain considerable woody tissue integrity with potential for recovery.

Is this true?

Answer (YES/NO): NO